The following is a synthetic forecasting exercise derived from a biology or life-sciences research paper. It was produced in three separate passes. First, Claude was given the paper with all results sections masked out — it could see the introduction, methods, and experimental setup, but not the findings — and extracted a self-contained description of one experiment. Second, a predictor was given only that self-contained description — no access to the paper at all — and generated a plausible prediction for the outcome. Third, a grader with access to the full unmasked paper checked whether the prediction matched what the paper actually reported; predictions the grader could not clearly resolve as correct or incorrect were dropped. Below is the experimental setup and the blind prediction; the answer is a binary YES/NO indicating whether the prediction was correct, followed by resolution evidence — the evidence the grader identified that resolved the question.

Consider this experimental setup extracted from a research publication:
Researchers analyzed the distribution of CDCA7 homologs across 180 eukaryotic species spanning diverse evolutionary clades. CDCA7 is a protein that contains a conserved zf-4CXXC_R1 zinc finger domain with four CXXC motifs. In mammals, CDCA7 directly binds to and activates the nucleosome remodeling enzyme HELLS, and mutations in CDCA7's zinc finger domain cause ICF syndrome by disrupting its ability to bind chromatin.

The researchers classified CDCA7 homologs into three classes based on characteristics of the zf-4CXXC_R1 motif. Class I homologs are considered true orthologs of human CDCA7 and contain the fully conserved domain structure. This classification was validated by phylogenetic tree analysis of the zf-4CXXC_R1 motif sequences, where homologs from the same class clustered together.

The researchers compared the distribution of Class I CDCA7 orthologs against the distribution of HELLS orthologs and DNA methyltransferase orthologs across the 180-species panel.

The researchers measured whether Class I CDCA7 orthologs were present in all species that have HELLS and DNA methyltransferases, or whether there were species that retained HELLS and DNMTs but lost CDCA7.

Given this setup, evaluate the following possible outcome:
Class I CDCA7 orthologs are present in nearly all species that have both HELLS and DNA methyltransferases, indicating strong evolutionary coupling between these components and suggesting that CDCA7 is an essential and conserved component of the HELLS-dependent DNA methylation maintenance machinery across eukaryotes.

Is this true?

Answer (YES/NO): NO